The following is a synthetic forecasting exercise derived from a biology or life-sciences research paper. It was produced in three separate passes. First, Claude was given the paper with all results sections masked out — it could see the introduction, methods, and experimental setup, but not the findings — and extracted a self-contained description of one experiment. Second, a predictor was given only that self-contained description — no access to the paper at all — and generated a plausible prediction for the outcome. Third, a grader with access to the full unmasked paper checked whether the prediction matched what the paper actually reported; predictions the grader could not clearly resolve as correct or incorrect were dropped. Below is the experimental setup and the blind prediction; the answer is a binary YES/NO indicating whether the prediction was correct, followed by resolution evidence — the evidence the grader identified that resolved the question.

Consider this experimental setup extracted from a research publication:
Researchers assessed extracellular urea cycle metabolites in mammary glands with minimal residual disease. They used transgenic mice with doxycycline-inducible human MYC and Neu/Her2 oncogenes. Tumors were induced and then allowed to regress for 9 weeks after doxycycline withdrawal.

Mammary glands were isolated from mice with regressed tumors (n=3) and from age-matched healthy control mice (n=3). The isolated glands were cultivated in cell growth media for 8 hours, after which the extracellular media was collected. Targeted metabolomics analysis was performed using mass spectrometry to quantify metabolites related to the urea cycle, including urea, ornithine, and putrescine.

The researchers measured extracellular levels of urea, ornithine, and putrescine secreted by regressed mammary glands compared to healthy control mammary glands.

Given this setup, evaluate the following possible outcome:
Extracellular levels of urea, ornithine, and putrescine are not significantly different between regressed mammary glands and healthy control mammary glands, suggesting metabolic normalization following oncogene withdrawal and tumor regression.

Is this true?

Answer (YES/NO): NO